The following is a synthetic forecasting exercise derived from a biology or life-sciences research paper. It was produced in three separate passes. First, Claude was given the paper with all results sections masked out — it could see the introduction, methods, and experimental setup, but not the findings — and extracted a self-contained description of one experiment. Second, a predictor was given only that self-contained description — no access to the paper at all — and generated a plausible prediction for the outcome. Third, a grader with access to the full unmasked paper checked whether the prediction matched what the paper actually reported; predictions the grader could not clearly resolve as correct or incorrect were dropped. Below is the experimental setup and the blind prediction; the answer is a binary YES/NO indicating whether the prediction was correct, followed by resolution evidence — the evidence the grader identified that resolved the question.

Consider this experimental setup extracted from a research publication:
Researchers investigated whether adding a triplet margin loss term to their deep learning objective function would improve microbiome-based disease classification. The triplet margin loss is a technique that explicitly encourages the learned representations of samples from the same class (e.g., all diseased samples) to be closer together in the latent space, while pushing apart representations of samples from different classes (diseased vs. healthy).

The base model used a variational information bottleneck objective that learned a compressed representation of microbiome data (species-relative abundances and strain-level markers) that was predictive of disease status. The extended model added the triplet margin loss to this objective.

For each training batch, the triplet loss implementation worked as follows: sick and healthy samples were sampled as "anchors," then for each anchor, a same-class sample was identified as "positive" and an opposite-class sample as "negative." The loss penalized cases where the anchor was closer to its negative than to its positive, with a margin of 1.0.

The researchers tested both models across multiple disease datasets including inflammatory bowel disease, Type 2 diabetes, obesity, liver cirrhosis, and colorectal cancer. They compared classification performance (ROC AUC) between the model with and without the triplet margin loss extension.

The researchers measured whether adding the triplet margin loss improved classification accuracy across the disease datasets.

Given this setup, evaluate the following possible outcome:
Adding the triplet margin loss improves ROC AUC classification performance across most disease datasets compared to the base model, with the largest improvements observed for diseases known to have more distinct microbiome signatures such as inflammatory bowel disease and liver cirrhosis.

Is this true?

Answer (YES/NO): NO